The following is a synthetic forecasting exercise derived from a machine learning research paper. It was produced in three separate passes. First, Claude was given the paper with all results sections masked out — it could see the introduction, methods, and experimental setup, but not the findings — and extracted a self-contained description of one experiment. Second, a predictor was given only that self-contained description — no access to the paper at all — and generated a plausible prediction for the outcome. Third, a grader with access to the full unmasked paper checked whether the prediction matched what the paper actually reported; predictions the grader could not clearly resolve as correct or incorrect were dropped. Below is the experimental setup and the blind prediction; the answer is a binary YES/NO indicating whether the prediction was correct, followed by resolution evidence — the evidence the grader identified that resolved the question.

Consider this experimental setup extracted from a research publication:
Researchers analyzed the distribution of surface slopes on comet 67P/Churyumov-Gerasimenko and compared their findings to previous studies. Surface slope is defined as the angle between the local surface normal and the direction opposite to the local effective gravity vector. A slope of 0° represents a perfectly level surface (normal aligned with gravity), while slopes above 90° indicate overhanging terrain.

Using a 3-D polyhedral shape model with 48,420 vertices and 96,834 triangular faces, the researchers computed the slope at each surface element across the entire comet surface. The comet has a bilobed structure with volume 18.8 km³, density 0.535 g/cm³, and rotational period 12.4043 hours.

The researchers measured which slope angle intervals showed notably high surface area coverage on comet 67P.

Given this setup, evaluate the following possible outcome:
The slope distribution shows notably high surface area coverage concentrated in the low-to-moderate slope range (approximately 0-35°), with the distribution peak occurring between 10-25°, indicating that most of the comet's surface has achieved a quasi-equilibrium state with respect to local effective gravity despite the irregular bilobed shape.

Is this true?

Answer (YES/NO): NO